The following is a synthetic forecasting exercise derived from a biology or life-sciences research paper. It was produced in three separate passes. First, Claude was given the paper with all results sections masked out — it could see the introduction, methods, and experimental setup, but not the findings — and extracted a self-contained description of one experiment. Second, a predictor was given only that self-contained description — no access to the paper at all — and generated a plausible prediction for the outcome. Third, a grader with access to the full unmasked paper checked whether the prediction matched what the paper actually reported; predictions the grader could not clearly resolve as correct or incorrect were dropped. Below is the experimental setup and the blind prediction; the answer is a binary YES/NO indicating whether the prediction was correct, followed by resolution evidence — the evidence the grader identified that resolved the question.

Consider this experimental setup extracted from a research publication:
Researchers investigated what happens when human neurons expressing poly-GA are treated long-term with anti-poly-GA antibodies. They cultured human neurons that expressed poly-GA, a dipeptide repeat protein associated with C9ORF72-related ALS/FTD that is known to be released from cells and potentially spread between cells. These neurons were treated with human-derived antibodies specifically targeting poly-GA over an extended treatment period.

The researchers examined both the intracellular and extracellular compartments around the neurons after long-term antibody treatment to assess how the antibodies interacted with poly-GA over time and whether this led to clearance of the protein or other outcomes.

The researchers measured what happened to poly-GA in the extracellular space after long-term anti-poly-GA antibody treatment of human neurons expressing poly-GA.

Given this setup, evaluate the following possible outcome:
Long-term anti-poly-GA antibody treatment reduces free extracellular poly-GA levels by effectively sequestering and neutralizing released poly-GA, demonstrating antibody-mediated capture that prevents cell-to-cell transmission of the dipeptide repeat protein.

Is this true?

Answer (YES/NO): NO